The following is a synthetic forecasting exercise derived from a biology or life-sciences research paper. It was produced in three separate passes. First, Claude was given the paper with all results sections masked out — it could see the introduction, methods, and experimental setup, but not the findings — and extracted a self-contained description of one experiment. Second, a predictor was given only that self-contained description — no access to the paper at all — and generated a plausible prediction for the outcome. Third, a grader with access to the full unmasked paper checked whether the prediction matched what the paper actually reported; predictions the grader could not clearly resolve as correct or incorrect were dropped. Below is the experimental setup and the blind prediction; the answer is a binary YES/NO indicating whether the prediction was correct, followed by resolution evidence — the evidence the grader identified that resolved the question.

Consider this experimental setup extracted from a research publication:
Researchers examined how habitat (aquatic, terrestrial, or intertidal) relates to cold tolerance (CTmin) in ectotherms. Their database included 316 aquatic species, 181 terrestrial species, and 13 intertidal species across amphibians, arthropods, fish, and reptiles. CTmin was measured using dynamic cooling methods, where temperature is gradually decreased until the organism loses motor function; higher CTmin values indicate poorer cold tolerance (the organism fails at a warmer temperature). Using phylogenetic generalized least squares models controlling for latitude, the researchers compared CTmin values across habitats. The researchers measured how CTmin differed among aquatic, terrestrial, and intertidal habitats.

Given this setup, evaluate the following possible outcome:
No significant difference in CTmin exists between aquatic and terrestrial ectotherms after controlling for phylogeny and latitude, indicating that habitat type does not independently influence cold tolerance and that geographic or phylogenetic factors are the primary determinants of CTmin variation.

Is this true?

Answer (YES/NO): NO